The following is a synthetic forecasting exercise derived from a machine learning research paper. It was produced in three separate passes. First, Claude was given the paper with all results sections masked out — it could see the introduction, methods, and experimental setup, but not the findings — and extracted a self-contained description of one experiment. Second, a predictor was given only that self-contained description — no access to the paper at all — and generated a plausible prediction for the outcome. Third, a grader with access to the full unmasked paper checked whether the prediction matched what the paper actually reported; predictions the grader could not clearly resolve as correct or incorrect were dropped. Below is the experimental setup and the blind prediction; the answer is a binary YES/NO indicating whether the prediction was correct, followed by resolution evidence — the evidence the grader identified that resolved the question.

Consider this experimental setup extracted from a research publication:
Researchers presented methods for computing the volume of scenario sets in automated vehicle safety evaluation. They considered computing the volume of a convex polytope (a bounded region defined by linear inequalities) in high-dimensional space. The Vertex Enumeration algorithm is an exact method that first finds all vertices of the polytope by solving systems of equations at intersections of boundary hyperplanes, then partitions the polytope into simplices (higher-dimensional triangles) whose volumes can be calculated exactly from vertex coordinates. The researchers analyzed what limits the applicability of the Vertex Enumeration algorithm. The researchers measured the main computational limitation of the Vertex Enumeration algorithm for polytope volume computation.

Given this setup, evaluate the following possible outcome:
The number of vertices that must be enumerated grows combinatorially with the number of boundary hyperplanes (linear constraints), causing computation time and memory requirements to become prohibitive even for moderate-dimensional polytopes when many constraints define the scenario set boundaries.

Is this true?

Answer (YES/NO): NO